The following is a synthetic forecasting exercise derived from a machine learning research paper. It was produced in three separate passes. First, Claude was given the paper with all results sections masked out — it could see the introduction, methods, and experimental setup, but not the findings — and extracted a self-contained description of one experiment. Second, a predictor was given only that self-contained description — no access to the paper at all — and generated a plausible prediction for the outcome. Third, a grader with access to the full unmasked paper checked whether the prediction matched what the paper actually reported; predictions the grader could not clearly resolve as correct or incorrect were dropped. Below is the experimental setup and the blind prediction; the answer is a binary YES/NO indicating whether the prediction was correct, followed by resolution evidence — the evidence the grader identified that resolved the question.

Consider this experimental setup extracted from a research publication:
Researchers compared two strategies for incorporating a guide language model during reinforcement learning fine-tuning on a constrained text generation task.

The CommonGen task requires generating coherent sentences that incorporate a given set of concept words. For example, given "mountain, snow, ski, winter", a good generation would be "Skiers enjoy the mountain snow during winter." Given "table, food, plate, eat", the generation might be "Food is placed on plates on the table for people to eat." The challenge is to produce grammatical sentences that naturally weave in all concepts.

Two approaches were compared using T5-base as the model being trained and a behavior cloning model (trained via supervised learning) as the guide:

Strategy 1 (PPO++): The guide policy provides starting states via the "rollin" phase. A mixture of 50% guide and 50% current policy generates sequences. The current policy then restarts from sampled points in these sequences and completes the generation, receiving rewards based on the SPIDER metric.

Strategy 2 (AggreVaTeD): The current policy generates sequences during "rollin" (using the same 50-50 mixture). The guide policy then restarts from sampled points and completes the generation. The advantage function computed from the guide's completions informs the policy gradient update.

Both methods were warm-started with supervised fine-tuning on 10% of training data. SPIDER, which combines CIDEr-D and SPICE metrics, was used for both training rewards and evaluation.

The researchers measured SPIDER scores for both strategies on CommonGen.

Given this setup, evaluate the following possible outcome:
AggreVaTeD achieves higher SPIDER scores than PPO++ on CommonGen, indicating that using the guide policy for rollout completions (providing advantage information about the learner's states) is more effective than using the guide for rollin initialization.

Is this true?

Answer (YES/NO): NO